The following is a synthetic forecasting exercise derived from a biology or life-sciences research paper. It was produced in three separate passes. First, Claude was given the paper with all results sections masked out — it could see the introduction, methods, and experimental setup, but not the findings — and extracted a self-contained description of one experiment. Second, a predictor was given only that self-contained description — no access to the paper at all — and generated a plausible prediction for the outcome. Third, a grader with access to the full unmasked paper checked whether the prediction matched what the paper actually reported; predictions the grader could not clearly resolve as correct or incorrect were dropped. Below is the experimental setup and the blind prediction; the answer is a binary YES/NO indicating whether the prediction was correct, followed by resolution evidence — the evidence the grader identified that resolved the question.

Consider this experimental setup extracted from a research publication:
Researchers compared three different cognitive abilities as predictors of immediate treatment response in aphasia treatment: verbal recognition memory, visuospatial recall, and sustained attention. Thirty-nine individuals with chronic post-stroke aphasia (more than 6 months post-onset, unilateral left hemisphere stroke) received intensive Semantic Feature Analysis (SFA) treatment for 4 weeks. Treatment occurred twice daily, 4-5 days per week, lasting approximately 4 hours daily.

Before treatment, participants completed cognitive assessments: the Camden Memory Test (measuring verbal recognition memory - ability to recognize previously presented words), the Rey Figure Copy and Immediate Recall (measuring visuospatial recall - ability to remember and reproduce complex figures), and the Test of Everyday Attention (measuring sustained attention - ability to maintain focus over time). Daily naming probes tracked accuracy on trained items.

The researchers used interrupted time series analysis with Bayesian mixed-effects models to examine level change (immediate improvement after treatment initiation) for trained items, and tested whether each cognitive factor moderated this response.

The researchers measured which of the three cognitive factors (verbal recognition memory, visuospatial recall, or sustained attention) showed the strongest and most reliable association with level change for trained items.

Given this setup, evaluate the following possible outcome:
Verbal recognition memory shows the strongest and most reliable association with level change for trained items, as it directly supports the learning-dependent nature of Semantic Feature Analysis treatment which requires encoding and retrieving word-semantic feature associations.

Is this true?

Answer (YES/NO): NO